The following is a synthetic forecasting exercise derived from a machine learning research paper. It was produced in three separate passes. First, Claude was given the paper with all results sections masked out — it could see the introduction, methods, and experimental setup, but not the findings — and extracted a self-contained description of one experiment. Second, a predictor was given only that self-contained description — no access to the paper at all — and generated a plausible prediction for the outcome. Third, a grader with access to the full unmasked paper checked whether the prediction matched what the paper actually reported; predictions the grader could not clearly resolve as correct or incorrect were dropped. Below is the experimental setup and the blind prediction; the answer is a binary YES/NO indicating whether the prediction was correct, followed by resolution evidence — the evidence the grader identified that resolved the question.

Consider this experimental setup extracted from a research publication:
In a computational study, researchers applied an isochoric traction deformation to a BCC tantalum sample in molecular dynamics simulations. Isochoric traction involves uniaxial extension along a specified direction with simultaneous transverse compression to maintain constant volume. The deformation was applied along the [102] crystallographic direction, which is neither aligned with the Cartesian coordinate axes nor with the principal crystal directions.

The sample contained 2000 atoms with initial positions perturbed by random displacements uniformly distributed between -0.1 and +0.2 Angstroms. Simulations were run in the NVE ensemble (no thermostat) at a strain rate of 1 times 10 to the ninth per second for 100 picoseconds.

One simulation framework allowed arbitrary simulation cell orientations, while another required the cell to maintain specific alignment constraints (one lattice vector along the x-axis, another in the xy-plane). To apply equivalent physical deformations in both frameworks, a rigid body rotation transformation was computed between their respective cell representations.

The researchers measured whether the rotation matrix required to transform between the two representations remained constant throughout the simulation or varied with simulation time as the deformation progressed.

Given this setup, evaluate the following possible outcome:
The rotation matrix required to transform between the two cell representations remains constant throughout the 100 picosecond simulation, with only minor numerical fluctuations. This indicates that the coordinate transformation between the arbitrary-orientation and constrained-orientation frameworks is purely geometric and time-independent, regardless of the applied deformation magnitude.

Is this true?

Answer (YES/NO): NO